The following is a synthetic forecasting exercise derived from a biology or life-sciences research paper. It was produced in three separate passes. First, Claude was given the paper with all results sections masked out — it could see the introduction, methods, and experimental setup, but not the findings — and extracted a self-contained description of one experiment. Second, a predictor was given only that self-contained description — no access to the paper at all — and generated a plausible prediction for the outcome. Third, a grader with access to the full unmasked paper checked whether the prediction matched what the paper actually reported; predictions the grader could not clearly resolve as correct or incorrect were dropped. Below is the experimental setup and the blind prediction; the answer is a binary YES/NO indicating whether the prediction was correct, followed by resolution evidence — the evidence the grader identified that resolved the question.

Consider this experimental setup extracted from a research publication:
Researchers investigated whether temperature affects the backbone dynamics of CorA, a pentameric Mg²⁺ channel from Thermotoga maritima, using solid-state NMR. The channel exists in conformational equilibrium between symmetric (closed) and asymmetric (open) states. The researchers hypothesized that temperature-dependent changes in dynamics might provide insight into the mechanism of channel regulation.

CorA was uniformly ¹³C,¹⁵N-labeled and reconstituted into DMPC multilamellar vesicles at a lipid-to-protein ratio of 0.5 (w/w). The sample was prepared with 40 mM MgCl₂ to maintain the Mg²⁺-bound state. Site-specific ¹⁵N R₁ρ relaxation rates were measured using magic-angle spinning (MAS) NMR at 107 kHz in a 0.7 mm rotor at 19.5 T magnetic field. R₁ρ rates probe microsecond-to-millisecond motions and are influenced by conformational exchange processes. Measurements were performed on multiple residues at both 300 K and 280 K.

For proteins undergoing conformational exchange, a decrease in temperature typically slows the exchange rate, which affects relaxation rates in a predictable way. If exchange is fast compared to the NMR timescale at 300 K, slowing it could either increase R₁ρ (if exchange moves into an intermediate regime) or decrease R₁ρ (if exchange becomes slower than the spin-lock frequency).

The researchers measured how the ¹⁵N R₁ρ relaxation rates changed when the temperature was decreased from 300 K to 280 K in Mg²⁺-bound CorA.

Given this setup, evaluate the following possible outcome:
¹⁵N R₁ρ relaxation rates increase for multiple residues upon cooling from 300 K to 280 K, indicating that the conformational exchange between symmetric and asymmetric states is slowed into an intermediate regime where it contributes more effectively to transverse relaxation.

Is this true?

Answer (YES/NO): NO